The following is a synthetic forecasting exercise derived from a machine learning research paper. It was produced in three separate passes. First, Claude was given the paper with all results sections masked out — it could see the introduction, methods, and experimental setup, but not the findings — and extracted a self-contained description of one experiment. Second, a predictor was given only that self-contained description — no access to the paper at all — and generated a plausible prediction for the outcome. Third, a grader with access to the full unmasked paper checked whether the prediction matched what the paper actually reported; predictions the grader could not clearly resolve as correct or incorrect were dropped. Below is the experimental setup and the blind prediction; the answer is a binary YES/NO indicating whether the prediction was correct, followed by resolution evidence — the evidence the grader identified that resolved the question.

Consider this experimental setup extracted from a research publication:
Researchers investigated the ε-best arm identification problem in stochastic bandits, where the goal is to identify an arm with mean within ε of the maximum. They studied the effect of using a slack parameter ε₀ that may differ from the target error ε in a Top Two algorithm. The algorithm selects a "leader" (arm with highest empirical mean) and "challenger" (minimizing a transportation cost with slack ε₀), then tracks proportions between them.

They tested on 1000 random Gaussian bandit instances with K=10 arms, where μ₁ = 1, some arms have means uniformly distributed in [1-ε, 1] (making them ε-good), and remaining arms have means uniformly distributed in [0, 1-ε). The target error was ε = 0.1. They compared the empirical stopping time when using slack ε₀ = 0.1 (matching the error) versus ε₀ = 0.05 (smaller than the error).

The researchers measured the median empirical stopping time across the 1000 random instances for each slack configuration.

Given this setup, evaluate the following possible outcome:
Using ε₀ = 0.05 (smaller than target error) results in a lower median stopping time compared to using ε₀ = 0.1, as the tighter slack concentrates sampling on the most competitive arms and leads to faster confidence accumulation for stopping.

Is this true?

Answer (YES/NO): NO